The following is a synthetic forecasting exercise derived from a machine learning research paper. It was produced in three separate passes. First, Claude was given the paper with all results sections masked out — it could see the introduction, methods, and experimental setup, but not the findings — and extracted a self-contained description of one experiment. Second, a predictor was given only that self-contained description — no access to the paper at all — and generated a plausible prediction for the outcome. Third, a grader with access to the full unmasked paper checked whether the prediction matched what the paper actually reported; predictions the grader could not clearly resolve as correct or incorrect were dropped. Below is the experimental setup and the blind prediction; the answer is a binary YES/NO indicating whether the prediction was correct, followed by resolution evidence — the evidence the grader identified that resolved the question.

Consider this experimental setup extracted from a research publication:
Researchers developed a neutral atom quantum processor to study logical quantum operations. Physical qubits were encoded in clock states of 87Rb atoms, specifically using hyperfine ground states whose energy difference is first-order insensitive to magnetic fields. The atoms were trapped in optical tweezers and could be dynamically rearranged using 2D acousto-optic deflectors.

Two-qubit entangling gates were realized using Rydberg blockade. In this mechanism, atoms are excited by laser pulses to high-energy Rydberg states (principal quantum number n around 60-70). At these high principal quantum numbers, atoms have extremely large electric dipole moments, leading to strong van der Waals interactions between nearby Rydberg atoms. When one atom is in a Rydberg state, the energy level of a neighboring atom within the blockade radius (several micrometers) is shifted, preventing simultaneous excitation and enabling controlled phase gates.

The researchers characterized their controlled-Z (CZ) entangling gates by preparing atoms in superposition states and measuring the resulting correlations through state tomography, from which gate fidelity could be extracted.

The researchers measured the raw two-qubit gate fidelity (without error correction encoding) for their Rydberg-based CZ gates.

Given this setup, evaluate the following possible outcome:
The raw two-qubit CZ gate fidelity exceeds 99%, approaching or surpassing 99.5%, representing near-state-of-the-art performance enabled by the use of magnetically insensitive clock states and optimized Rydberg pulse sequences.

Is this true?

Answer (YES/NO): YES